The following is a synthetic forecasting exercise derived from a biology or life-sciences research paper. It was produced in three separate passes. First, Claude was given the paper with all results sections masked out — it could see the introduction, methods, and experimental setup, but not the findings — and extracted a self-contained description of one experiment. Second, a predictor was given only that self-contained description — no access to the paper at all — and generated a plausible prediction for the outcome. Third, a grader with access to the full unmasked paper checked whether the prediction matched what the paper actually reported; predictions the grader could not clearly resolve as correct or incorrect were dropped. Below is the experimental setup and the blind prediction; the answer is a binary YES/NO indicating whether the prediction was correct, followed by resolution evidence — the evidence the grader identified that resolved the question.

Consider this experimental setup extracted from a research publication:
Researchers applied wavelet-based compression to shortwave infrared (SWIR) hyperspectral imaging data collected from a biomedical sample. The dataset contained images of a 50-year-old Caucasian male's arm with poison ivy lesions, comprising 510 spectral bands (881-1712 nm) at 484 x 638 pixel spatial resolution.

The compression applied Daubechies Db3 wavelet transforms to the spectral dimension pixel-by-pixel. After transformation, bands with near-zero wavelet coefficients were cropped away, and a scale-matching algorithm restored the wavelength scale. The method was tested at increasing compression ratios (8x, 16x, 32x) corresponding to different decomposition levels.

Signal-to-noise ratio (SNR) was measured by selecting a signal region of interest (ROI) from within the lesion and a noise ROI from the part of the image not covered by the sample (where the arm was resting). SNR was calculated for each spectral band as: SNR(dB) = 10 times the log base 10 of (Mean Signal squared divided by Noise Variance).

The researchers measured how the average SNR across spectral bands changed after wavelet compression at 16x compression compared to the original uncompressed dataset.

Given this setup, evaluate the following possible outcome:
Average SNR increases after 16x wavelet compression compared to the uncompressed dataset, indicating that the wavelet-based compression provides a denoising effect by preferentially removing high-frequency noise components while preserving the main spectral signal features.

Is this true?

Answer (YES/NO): YES